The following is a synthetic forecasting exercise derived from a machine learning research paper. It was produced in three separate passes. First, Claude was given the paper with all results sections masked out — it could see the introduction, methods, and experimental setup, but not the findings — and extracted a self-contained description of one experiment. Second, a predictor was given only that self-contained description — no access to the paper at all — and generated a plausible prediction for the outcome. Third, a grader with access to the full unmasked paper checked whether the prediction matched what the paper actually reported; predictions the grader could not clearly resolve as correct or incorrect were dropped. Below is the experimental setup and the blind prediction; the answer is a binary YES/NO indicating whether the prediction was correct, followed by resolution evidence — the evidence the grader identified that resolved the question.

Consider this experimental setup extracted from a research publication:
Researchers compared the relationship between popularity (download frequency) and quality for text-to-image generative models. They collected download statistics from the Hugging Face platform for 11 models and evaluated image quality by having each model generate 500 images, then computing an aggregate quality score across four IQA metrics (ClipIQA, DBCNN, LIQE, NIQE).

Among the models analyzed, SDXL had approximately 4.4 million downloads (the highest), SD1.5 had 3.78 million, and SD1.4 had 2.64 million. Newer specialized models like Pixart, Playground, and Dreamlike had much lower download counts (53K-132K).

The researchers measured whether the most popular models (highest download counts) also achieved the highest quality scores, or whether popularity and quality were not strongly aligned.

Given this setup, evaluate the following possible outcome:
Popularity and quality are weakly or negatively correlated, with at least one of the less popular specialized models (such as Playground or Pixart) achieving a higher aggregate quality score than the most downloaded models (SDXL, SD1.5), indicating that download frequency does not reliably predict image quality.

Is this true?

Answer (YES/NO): YES